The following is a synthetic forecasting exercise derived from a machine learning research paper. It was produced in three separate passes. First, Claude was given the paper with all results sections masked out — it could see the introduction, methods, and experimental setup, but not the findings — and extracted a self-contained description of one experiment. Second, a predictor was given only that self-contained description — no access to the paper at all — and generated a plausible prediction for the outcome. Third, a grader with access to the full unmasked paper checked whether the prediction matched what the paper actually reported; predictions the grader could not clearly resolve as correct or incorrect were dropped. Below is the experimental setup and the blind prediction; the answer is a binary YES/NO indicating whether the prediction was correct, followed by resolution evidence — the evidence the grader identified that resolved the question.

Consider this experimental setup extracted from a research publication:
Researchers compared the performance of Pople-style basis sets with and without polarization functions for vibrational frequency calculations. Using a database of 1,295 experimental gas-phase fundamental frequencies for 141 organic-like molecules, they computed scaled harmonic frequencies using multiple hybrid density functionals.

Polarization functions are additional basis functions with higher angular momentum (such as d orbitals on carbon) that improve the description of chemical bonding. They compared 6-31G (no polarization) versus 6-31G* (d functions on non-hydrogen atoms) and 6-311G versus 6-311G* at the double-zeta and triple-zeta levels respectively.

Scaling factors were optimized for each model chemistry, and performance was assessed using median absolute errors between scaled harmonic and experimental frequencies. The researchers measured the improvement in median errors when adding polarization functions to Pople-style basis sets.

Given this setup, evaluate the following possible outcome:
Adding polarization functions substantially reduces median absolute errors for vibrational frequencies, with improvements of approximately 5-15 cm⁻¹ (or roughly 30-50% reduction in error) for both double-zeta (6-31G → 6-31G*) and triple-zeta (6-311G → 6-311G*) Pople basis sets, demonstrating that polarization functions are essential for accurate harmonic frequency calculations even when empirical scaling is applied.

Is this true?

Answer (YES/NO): NO